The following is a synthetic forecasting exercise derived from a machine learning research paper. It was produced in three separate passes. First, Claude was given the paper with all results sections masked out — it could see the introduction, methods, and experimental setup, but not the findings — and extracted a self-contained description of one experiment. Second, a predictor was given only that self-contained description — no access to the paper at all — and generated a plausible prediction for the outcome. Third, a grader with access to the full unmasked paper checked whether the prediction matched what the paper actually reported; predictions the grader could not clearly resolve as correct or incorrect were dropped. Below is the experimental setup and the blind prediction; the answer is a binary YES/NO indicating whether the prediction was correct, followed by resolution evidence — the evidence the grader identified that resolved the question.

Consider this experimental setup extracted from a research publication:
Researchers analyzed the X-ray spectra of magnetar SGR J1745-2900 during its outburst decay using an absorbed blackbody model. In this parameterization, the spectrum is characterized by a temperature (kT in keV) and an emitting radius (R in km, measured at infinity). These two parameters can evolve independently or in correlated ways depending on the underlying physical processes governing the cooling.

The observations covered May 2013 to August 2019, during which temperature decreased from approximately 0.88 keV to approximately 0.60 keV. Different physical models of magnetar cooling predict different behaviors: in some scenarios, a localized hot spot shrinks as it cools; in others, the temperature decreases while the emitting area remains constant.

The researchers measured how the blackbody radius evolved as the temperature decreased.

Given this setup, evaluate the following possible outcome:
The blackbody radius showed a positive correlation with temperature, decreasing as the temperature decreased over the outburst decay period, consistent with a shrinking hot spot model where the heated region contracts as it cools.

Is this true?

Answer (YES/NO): YES